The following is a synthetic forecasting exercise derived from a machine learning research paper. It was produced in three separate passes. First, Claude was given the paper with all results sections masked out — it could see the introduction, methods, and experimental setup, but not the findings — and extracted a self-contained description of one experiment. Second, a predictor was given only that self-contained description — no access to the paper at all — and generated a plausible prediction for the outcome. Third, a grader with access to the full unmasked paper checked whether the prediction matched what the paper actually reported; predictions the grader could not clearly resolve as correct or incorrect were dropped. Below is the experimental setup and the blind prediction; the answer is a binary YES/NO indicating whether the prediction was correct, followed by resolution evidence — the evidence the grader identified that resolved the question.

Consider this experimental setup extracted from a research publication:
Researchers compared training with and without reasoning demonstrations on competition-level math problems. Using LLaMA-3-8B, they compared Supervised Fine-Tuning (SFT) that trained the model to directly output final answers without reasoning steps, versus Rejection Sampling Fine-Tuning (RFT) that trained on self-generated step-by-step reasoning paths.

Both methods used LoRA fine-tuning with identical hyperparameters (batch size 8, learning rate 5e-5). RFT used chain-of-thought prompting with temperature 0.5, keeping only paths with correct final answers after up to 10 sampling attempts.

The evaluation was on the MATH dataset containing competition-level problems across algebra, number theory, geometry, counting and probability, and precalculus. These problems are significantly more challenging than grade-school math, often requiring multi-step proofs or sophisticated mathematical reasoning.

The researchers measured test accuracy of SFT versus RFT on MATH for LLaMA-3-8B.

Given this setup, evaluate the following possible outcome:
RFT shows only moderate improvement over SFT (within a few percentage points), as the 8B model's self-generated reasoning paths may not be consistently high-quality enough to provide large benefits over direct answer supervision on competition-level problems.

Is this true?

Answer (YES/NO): NO